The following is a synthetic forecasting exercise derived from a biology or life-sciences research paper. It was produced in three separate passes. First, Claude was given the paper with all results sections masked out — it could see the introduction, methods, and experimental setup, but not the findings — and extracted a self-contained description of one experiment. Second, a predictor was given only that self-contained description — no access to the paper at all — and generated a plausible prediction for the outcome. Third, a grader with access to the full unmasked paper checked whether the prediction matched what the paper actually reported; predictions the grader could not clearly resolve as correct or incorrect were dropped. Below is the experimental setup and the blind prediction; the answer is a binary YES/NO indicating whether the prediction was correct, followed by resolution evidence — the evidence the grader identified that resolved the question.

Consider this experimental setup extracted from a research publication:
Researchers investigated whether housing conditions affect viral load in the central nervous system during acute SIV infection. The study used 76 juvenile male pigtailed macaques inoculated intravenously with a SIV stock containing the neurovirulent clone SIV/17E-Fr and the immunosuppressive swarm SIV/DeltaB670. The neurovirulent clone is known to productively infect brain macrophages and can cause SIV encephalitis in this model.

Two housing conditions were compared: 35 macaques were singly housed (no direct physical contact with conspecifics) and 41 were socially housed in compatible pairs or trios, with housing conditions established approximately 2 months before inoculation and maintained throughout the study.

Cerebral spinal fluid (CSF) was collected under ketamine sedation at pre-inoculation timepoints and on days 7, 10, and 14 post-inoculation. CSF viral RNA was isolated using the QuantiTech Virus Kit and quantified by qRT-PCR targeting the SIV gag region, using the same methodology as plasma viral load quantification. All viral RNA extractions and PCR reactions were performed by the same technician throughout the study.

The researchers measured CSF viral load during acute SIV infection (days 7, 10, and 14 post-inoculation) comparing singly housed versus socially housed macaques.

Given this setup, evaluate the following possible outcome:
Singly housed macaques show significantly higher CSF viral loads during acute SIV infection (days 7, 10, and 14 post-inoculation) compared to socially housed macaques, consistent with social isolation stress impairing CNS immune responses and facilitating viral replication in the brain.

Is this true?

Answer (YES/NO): YES